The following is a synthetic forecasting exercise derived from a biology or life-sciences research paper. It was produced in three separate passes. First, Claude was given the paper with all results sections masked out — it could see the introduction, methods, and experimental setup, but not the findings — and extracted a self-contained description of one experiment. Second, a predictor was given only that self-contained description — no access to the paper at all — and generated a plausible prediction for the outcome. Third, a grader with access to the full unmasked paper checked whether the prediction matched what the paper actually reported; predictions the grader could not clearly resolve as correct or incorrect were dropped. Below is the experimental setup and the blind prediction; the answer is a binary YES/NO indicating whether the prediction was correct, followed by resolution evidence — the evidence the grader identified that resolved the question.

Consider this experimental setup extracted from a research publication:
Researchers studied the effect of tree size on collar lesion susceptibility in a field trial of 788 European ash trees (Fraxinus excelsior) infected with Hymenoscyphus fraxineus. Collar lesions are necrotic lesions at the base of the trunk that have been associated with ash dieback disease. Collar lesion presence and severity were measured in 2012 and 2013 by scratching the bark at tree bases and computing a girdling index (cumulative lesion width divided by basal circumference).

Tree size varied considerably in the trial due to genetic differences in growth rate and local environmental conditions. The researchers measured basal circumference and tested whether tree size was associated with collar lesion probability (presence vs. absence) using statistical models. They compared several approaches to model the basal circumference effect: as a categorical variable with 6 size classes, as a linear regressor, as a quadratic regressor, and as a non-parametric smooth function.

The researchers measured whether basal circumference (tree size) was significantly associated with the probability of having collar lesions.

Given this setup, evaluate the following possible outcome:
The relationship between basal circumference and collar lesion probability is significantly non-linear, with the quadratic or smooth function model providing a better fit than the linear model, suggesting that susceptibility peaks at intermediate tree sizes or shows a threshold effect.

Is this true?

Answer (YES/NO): NO